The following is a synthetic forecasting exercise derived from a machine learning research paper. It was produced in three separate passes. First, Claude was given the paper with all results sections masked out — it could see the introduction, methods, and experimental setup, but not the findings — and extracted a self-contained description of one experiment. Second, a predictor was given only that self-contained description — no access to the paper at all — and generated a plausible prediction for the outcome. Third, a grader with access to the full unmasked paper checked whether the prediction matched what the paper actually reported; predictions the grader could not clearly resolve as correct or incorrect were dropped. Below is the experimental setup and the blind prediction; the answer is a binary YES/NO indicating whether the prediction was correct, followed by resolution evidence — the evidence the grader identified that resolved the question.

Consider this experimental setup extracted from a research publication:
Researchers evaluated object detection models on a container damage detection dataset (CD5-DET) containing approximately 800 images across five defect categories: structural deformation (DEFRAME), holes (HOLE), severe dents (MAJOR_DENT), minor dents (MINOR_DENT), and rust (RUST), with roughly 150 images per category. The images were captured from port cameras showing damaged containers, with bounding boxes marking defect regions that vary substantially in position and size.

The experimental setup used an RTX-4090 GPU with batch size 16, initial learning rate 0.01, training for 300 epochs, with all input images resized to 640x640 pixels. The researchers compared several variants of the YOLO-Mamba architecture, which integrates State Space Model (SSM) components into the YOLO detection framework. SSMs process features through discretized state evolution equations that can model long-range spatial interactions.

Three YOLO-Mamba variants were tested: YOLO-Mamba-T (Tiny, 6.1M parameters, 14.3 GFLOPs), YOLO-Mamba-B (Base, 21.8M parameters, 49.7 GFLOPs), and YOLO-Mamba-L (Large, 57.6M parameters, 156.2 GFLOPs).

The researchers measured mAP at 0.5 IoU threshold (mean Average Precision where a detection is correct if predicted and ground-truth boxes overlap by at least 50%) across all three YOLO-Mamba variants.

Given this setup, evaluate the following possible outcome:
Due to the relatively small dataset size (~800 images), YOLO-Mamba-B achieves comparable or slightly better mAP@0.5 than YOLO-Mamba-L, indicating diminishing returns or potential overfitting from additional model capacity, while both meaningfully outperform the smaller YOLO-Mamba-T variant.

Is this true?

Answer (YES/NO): NO